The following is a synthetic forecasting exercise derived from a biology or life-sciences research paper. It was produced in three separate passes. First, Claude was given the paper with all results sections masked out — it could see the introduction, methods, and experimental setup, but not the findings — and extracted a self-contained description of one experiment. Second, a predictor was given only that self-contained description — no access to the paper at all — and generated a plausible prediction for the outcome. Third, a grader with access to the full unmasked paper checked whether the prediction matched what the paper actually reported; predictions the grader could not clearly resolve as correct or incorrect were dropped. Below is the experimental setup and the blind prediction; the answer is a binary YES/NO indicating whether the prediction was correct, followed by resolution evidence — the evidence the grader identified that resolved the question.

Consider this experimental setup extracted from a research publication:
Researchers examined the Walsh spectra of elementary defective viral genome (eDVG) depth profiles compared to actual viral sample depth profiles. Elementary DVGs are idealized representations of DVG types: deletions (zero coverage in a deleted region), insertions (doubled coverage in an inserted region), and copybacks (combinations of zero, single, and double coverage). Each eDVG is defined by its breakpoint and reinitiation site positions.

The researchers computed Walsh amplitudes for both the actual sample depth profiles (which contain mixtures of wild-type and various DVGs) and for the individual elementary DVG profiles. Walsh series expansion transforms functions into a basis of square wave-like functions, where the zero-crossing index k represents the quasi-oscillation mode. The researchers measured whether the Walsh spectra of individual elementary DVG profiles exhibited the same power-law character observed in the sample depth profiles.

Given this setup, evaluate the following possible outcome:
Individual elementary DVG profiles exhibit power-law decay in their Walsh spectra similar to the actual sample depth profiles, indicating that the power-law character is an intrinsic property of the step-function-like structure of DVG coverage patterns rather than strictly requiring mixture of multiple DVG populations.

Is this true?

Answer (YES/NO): NO